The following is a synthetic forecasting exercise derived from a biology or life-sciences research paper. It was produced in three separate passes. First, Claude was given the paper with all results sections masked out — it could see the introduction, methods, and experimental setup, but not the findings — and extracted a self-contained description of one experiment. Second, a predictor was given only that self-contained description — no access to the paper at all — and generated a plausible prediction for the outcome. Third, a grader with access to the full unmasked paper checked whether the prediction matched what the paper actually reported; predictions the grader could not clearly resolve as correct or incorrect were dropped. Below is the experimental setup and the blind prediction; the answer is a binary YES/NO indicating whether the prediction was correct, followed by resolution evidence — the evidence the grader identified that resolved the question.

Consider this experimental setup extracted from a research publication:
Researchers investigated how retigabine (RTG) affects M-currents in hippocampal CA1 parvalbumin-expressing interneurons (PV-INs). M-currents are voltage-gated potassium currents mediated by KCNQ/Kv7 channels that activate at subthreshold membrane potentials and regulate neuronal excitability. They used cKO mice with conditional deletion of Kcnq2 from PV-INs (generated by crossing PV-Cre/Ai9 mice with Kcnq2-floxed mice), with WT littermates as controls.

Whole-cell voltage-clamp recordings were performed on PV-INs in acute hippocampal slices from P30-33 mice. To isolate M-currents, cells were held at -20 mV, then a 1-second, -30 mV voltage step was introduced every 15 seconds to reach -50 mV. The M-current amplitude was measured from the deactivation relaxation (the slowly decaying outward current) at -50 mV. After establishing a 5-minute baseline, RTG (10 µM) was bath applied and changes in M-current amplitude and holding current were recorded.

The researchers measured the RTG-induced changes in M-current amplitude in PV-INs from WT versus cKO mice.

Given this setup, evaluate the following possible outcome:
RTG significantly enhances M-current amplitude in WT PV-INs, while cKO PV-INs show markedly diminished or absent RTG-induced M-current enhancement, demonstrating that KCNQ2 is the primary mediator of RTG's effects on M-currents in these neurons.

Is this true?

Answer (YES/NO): YES